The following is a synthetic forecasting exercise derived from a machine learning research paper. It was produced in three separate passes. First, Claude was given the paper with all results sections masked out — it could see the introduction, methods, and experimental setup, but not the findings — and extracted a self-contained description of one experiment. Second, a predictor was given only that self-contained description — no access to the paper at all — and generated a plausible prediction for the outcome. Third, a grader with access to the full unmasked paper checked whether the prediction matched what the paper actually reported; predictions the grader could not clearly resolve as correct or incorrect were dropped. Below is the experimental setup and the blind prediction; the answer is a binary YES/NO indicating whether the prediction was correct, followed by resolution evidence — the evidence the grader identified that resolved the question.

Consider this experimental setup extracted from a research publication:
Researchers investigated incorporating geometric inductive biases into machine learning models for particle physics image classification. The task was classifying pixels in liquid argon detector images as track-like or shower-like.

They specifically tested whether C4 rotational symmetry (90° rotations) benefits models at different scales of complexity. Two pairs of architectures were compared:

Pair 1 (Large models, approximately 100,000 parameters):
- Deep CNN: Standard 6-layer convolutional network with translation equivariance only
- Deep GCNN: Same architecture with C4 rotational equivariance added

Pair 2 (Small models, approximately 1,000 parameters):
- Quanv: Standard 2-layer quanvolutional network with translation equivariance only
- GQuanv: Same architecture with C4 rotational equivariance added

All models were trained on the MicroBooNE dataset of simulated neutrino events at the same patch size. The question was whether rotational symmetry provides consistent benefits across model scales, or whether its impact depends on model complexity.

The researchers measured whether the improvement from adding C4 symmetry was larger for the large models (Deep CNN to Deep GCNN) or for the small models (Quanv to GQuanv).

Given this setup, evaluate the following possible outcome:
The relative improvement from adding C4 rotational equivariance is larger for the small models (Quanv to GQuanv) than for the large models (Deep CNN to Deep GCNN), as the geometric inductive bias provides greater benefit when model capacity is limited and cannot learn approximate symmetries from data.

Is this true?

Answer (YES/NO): NO